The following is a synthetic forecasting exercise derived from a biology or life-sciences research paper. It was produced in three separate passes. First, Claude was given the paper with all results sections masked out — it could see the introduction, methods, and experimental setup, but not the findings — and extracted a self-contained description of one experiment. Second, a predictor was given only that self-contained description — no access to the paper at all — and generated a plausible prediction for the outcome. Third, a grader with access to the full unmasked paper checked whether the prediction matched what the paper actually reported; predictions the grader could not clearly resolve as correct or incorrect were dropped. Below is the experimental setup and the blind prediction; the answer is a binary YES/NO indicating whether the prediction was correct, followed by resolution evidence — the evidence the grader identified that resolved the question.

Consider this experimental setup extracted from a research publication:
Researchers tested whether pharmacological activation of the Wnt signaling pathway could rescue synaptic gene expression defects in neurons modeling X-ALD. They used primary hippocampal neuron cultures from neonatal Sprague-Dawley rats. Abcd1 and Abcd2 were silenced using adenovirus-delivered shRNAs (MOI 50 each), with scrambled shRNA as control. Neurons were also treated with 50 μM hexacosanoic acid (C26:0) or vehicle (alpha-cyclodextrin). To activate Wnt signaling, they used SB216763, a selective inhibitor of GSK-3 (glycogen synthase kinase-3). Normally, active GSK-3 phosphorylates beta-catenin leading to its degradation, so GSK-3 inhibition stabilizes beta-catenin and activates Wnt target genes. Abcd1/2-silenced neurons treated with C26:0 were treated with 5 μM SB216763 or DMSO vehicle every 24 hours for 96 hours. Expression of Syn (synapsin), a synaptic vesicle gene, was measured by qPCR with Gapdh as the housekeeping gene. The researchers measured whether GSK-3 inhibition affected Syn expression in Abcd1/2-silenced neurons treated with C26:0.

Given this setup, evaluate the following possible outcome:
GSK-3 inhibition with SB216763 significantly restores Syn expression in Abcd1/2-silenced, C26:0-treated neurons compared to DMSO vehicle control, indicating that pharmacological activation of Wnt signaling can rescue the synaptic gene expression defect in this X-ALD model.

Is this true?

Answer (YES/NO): YES